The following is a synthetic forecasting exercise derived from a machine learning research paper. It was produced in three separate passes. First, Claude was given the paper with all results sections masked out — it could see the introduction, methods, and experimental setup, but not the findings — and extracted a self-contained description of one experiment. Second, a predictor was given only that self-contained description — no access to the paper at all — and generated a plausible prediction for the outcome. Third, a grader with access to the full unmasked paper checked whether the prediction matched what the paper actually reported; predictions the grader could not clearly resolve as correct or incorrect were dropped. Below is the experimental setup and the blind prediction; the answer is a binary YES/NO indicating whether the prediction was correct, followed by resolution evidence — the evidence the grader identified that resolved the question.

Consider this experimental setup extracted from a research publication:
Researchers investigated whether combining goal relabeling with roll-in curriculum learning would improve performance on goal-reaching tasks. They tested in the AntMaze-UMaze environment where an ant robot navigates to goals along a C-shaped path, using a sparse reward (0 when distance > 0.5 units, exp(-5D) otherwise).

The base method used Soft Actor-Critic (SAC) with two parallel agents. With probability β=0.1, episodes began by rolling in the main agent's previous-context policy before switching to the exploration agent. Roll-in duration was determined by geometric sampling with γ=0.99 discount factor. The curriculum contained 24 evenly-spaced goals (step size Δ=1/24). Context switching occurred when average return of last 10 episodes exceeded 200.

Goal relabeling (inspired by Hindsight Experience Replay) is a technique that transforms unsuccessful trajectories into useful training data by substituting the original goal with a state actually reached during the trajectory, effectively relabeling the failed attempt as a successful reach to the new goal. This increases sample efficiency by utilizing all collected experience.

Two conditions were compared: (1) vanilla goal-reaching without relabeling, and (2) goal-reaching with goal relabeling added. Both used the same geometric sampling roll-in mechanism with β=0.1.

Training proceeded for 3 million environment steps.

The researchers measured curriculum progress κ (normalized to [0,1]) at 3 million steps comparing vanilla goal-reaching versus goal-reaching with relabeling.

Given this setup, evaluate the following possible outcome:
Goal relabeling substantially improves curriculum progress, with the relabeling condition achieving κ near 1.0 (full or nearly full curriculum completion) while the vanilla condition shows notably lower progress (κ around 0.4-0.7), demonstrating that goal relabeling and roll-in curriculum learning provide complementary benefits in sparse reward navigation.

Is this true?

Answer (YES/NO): NO